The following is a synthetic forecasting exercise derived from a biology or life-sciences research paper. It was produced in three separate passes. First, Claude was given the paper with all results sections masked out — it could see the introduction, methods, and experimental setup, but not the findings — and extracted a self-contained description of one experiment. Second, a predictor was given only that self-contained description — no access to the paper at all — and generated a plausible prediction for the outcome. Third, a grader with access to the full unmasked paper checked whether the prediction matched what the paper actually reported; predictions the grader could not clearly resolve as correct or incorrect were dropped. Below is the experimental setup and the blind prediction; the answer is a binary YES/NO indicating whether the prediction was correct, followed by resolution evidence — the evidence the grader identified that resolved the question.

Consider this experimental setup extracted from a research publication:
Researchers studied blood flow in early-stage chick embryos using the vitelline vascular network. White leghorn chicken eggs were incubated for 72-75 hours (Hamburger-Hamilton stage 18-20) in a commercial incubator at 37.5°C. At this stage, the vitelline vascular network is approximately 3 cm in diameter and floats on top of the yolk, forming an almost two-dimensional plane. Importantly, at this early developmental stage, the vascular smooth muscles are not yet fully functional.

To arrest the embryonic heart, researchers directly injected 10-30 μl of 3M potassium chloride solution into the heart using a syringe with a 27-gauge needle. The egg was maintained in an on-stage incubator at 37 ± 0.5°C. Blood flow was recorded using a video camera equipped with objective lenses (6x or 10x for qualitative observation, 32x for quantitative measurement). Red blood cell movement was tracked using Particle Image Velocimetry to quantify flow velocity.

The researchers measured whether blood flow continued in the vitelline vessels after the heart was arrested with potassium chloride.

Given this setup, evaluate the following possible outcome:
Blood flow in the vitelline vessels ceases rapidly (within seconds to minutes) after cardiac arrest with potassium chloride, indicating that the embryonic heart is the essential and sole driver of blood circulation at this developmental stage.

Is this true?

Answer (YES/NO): NO